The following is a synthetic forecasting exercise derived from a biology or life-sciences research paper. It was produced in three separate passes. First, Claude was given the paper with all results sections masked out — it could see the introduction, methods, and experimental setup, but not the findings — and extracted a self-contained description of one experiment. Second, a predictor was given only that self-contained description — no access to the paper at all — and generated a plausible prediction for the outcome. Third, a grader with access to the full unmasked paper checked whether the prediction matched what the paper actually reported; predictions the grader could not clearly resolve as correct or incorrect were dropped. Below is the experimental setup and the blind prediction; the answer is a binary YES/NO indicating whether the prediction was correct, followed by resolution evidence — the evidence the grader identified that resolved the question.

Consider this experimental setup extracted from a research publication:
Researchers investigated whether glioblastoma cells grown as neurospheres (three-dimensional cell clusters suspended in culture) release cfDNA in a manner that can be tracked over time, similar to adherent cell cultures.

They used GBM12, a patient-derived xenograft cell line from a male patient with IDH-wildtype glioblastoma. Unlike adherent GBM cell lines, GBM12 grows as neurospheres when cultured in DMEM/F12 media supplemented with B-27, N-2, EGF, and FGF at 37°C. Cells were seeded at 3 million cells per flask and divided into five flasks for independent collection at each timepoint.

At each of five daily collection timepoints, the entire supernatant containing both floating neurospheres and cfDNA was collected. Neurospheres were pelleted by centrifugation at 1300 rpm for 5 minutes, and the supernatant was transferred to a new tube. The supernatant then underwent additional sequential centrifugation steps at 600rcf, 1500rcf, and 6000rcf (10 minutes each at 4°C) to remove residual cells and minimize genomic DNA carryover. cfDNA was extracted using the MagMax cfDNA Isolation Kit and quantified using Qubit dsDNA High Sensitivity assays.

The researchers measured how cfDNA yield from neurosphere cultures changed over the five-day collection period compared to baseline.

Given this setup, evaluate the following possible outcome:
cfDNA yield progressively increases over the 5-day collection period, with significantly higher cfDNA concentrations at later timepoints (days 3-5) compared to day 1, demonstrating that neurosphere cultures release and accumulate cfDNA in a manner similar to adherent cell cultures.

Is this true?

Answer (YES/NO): NO